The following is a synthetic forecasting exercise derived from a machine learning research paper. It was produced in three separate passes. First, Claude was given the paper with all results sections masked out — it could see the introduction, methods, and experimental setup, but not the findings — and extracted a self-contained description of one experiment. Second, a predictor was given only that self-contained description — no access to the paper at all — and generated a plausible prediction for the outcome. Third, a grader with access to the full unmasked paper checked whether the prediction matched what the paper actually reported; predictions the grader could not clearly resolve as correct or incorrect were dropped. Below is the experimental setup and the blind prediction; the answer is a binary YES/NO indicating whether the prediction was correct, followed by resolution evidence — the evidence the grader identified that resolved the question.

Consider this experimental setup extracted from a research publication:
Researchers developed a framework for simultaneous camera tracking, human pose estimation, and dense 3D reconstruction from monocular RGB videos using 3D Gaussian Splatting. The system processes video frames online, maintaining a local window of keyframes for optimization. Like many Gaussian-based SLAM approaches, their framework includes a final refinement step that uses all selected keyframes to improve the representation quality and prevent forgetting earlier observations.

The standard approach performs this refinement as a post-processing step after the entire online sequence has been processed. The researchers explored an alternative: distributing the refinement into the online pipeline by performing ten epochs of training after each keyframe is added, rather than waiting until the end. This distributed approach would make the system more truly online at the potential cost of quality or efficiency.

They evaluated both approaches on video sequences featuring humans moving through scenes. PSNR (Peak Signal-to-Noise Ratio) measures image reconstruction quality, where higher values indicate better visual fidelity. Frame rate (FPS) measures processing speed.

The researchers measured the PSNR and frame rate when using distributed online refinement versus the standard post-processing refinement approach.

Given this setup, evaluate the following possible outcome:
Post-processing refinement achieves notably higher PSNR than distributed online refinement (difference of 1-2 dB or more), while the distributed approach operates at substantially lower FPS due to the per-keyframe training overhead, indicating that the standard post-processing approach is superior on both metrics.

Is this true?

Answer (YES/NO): NO